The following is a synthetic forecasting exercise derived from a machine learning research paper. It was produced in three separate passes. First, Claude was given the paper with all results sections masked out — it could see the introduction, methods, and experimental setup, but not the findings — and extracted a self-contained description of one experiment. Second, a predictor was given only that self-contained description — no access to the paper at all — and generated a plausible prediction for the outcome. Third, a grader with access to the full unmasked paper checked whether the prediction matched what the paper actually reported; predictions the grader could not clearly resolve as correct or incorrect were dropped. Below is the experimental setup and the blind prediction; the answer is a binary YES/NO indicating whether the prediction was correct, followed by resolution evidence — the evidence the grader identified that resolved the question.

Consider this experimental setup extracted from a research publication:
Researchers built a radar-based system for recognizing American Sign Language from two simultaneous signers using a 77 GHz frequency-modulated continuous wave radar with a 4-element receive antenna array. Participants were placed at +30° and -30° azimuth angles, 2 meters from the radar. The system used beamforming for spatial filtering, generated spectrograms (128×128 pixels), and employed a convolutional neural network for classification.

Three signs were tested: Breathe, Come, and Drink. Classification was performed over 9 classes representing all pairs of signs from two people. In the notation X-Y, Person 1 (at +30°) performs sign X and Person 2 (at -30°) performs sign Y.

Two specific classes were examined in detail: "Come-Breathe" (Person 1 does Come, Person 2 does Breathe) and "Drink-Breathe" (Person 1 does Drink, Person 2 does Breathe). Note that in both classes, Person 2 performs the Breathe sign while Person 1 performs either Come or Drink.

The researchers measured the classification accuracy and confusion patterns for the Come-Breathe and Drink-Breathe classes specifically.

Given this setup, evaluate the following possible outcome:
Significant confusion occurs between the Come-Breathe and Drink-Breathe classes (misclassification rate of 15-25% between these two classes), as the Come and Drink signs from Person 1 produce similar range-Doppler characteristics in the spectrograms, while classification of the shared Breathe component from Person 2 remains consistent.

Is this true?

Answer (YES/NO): NO